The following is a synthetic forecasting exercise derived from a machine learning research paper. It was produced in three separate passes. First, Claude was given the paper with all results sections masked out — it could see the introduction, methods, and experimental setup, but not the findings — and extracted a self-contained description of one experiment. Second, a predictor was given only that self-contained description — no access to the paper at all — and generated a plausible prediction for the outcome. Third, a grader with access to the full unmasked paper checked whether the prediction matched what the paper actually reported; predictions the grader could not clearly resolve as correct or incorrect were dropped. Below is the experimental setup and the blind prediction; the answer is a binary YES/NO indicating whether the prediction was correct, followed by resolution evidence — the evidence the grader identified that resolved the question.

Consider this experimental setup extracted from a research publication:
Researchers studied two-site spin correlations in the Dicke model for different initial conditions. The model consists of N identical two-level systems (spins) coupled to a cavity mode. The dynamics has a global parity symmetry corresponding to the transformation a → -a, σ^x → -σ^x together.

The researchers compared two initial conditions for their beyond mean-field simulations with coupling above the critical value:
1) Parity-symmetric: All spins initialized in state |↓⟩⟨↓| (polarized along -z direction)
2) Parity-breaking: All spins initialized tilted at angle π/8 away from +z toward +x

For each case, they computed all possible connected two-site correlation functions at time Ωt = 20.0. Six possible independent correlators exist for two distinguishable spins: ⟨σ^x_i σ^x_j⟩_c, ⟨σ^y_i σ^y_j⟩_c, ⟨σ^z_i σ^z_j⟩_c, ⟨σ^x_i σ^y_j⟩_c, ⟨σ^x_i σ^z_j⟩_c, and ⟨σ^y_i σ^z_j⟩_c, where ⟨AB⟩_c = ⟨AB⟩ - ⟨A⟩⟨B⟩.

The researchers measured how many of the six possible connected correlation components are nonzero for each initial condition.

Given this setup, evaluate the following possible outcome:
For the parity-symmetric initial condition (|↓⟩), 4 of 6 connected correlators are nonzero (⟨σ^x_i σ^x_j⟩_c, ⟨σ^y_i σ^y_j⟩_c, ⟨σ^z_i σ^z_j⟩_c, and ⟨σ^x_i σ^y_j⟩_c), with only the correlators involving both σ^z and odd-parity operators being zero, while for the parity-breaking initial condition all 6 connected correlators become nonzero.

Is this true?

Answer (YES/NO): YES